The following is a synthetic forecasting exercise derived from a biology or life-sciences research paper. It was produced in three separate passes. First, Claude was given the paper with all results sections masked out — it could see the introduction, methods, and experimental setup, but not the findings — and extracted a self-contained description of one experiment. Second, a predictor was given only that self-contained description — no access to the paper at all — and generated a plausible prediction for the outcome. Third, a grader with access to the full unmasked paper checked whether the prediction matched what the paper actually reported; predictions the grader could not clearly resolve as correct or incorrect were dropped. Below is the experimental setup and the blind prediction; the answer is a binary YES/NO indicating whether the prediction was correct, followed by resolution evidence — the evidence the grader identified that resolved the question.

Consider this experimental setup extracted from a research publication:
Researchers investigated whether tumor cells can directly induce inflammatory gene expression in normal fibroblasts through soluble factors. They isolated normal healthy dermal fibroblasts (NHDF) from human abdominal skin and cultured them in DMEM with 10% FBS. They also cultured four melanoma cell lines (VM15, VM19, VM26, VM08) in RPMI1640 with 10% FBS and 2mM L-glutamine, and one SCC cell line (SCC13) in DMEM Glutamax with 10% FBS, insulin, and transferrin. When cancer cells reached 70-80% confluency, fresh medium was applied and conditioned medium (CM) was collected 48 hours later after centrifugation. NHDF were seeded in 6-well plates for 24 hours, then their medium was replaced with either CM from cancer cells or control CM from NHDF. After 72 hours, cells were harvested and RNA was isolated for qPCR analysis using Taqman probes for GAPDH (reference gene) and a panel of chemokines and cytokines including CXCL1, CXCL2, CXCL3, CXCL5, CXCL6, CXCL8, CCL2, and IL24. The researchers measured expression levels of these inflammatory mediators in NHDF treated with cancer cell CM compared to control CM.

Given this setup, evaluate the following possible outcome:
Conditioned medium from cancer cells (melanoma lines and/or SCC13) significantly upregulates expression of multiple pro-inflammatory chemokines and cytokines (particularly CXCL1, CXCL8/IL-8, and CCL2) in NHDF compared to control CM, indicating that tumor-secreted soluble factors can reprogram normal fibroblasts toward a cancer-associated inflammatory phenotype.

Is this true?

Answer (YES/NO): YES